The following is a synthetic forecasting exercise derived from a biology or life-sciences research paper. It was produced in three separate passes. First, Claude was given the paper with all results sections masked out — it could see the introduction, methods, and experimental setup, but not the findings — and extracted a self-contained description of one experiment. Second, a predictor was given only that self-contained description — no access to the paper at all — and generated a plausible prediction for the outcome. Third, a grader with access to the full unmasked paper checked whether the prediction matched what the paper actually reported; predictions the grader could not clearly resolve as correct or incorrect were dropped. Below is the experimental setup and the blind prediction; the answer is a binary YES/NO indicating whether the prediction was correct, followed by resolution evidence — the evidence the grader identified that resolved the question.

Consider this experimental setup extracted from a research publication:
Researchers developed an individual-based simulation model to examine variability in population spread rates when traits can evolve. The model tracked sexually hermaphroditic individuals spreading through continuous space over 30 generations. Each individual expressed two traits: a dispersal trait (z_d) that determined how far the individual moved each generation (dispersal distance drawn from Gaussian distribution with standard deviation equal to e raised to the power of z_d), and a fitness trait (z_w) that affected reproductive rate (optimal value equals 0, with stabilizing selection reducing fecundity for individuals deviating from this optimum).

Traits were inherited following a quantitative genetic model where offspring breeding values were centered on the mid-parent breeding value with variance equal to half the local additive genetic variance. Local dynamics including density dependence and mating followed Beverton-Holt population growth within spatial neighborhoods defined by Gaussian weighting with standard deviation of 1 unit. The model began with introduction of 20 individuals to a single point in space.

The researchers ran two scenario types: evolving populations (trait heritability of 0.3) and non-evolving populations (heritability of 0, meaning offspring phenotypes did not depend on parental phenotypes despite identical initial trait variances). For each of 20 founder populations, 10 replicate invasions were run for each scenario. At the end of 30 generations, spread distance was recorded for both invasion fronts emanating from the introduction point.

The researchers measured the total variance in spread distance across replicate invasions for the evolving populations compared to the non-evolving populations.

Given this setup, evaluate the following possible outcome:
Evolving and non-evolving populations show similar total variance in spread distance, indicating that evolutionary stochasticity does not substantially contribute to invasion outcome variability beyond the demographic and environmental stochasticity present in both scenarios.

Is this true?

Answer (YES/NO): NO